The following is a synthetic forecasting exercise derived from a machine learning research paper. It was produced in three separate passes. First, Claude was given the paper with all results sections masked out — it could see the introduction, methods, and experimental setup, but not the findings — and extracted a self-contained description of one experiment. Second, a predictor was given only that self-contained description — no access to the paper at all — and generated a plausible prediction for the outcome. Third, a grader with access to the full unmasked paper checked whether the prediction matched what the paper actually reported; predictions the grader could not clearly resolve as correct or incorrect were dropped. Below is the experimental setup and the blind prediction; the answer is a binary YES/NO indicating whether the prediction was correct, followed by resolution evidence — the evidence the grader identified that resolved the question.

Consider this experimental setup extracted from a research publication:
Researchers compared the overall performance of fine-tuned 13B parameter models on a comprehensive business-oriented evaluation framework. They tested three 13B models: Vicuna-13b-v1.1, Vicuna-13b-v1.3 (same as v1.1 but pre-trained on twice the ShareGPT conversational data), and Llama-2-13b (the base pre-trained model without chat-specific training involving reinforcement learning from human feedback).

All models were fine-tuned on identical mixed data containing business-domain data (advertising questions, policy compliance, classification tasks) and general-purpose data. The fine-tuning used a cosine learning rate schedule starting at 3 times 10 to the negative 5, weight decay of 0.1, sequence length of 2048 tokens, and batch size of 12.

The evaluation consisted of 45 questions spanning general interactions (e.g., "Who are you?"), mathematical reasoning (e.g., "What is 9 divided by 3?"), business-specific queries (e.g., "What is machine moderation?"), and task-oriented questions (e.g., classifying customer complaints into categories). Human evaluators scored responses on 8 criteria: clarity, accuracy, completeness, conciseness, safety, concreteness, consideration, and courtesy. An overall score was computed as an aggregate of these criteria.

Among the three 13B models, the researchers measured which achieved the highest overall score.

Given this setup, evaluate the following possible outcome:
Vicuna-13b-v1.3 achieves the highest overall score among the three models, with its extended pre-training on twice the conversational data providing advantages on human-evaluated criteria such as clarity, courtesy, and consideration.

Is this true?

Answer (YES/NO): NO